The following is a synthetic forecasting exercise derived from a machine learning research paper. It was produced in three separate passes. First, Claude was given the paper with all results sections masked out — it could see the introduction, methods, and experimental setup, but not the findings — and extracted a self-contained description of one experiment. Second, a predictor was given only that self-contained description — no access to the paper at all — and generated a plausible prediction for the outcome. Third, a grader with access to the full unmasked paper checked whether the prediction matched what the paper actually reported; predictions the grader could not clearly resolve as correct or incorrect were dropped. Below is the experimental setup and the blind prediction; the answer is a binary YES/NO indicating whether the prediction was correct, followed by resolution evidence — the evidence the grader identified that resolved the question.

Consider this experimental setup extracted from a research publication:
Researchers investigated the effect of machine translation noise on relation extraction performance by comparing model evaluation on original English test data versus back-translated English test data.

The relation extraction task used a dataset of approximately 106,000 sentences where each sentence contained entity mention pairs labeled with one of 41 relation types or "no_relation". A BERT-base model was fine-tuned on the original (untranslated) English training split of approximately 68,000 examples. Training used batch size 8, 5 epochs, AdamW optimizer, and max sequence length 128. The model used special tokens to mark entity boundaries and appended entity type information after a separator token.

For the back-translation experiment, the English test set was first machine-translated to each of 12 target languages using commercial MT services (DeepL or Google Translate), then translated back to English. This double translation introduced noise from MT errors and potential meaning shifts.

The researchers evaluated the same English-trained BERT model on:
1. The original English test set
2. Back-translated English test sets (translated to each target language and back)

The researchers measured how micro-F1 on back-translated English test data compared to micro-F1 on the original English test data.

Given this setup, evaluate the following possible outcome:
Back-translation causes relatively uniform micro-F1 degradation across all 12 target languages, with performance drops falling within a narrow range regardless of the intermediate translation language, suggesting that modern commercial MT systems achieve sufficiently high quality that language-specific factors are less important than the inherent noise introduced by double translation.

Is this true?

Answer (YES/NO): NO